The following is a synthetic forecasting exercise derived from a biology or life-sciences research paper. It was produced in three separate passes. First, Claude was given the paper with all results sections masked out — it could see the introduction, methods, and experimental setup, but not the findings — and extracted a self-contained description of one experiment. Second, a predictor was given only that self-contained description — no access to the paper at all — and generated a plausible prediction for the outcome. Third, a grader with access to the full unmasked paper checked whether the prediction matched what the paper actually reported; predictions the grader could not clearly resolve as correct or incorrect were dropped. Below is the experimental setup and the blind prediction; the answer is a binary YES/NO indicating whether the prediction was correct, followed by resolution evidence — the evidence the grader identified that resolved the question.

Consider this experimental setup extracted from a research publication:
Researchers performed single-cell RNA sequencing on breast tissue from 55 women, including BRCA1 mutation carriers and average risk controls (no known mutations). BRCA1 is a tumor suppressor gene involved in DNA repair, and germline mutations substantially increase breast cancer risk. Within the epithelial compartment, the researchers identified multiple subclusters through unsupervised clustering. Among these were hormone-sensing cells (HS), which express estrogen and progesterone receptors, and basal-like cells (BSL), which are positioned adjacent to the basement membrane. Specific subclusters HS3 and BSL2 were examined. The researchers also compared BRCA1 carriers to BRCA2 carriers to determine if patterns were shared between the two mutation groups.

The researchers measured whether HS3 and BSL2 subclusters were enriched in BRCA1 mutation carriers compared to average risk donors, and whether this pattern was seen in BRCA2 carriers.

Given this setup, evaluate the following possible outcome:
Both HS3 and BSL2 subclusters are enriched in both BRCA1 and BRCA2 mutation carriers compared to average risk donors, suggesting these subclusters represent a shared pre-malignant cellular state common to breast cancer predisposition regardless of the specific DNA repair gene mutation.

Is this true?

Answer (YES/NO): NO